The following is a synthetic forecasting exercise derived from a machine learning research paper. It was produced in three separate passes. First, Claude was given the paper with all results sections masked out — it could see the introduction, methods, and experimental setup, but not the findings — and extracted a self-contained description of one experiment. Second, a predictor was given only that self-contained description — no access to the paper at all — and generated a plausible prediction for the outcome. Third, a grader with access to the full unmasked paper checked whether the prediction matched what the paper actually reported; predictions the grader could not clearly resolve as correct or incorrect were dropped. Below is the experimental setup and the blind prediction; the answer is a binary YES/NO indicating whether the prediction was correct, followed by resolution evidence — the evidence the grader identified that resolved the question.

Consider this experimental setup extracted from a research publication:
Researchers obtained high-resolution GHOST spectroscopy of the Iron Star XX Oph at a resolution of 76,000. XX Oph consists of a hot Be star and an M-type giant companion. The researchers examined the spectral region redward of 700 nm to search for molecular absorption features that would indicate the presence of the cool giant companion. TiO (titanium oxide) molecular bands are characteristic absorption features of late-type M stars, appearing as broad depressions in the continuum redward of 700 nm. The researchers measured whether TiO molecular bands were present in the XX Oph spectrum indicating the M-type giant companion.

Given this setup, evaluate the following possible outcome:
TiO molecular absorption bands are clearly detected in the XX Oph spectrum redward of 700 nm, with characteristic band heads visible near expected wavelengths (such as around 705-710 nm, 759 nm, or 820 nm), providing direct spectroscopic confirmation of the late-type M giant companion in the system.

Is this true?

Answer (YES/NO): YES